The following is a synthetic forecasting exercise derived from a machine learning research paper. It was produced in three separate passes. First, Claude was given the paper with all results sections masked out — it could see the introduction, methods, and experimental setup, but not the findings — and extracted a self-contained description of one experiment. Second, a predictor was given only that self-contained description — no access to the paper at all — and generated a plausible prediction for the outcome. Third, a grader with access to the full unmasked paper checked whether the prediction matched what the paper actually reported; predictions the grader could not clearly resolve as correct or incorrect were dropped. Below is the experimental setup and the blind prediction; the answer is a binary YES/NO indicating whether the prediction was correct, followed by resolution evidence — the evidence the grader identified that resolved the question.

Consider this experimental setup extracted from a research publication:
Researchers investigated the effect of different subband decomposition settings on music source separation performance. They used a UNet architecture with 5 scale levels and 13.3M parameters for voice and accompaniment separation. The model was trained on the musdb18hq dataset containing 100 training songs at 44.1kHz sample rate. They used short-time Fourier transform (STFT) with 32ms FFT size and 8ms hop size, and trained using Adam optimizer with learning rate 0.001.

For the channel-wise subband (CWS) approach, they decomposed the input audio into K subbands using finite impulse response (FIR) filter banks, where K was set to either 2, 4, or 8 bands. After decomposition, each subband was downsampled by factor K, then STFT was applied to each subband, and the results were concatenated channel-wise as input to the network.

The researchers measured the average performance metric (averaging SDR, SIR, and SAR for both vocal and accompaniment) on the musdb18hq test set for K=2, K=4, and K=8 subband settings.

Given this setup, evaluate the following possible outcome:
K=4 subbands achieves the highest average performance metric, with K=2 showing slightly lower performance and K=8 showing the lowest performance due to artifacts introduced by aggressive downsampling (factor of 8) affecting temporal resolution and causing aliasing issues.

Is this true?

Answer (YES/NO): NO